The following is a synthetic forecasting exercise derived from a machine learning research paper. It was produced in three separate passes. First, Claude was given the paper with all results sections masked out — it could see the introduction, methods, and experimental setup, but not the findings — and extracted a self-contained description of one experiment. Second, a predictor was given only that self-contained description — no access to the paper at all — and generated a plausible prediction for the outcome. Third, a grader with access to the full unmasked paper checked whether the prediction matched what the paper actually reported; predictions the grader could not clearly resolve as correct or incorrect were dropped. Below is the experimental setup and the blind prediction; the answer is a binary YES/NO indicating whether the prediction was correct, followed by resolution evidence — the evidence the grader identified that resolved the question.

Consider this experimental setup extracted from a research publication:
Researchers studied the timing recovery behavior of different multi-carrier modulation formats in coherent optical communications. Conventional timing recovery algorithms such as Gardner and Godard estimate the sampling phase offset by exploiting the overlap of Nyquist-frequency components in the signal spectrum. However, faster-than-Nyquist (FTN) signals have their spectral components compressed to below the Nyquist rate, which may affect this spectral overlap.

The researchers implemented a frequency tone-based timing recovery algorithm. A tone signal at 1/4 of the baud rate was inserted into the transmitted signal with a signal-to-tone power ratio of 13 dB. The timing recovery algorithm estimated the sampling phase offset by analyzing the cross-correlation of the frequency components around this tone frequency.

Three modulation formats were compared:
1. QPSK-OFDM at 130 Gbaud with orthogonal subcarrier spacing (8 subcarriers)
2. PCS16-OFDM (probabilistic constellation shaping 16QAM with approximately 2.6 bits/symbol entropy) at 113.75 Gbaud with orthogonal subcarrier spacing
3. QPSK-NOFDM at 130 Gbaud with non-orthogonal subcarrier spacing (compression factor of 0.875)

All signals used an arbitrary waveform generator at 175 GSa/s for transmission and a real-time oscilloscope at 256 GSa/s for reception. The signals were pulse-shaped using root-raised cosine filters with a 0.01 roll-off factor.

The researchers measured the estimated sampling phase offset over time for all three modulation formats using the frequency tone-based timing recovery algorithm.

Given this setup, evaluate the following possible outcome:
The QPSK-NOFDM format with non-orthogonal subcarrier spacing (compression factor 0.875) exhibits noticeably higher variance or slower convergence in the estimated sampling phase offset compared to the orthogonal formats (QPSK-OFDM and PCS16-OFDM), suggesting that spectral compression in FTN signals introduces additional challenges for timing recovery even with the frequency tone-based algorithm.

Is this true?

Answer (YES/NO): NO